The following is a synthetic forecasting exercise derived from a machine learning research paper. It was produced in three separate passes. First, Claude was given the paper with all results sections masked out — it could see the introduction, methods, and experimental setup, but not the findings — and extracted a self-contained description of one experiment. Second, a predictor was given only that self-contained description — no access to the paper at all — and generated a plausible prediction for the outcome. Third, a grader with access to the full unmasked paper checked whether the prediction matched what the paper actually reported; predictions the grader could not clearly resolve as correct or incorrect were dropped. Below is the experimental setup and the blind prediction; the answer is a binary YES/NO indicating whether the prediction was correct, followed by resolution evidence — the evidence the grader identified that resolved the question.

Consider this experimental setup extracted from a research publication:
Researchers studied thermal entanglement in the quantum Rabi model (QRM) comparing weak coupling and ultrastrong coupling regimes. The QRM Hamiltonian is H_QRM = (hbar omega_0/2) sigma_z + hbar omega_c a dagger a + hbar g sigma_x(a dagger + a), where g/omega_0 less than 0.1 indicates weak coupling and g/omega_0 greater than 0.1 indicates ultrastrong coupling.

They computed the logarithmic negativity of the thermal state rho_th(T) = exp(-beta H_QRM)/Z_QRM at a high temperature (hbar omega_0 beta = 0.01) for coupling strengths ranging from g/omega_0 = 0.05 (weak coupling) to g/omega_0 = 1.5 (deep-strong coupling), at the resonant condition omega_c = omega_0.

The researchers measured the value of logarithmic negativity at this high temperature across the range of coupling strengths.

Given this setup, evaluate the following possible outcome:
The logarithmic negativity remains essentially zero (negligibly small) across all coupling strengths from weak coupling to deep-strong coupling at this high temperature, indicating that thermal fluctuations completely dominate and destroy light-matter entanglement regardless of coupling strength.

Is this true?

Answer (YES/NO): YES